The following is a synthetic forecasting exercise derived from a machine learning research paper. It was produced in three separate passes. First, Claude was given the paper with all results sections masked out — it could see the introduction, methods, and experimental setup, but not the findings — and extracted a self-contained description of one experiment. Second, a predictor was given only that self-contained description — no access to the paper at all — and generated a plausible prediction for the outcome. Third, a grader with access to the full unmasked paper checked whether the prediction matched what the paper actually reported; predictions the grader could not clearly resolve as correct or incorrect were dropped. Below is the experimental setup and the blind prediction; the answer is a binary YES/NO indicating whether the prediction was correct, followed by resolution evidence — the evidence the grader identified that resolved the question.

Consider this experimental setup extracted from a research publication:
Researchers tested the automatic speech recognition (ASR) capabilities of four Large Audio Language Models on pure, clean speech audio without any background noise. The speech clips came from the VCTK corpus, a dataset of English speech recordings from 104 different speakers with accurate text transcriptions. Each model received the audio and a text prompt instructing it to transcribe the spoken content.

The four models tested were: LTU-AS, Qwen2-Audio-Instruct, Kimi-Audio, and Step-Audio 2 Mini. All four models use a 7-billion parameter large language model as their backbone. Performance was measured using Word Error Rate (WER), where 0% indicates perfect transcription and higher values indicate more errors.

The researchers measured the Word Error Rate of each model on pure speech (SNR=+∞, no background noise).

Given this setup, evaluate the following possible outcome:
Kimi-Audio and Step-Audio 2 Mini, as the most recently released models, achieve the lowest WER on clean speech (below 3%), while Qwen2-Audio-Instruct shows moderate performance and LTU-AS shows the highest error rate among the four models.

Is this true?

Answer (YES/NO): YES